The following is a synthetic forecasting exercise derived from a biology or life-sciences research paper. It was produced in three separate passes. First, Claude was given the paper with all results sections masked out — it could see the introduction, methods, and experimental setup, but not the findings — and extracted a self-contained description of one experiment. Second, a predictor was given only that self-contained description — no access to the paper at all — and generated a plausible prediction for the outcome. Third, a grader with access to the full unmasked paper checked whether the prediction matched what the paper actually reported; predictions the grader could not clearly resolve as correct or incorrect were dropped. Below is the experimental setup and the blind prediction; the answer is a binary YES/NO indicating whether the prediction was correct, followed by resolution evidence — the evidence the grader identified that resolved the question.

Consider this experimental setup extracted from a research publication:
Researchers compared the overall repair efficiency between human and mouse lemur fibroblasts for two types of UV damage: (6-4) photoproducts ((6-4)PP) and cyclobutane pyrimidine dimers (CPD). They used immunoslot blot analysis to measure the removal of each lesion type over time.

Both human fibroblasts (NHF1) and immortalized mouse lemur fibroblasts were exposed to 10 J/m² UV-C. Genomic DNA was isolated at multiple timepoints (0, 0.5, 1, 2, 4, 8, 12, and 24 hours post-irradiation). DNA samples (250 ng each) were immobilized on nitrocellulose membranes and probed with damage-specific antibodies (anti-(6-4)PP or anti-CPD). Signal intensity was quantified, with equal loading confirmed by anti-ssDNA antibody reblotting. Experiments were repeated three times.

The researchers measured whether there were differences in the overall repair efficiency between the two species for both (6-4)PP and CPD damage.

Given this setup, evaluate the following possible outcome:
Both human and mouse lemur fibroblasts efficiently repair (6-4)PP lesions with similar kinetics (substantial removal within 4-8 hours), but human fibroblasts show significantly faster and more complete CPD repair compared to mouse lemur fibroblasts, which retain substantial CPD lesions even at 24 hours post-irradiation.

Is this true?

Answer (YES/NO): NO